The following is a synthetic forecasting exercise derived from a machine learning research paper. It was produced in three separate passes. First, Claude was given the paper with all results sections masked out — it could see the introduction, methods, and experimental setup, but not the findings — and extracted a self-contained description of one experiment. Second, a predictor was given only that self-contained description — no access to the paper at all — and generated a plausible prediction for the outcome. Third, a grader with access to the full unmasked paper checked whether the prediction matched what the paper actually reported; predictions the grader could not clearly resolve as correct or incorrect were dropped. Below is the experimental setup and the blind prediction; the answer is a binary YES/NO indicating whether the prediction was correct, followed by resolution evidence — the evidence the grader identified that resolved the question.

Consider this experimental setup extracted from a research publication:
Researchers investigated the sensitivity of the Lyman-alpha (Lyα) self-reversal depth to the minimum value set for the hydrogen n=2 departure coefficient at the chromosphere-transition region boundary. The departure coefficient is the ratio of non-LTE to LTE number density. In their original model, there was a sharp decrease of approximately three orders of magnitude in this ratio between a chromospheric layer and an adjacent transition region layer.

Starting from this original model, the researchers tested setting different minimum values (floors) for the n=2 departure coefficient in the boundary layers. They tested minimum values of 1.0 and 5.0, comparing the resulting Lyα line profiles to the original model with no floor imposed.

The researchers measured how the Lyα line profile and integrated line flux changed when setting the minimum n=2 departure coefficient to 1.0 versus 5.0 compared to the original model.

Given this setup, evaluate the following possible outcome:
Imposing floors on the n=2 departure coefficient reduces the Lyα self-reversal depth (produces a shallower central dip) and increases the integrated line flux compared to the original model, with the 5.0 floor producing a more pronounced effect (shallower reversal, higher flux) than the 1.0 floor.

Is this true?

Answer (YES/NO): YES